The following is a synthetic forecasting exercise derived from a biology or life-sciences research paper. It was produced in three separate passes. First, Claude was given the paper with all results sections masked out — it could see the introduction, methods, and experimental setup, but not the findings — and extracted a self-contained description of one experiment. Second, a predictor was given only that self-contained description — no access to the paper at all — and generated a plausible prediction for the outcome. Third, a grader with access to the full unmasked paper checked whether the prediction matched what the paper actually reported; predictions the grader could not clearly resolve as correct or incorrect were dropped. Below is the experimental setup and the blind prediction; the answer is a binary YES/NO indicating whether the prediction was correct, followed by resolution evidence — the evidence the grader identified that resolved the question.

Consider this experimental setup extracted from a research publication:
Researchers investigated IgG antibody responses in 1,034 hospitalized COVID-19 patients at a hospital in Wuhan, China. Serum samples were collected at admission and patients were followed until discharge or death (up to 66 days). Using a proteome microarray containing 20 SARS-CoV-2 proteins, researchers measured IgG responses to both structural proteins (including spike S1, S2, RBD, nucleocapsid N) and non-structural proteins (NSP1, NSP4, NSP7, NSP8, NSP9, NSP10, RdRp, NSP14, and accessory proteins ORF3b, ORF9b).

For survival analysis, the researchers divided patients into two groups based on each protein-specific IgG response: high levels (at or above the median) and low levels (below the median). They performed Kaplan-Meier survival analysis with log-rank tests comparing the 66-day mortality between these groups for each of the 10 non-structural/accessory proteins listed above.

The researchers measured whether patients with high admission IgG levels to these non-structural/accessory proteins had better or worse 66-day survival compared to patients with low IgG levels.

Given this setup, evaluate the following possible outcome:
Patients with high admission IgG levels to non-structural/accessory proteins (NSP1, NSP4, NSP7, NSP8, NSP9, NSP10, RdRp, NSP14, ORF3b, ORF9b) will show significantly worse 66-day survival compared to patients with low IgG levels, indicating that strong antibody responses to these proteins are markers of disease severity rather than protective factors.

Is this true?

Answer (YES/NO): YES